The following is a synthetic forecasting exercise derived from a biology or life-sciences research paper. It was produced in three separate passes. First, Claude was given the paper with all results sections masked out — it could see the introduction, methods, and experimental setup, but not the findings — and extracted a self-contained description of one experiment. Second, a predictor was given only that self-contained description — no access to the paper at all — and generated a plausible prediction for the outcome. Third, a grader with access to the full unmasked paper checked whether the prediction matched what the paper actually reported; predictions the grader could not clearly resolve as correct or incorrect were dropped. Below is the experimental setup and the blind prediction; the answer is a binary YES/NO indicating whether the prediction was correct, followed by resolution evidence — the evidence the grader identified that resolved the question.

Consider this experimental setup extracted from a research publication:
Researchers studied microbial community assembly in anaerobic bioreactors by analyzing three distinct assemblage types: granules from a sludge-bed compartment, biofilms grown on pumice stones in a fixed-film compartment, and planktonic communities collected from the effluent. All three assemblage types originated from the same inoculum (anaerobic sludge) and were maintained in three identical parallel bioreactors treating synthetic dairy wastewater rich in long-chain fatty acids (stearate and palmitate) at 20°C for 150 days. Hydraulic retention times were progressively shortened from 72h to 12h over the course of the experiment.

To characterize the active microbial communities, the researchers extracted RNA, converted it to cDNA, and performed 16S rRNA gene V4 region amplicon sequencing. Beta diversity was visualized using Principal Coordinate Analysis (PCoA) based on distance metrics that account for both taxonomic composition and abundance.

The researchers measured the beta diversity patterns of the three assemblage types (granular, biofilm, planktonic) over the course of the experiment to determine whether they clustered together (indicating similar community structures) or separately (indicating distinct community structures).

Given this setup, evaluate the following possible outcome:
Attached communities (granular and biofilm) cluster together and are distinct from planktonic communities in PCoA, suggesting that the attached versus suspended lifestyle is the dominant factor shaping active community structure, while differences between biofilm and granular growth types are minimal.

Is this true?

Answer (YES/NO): YES